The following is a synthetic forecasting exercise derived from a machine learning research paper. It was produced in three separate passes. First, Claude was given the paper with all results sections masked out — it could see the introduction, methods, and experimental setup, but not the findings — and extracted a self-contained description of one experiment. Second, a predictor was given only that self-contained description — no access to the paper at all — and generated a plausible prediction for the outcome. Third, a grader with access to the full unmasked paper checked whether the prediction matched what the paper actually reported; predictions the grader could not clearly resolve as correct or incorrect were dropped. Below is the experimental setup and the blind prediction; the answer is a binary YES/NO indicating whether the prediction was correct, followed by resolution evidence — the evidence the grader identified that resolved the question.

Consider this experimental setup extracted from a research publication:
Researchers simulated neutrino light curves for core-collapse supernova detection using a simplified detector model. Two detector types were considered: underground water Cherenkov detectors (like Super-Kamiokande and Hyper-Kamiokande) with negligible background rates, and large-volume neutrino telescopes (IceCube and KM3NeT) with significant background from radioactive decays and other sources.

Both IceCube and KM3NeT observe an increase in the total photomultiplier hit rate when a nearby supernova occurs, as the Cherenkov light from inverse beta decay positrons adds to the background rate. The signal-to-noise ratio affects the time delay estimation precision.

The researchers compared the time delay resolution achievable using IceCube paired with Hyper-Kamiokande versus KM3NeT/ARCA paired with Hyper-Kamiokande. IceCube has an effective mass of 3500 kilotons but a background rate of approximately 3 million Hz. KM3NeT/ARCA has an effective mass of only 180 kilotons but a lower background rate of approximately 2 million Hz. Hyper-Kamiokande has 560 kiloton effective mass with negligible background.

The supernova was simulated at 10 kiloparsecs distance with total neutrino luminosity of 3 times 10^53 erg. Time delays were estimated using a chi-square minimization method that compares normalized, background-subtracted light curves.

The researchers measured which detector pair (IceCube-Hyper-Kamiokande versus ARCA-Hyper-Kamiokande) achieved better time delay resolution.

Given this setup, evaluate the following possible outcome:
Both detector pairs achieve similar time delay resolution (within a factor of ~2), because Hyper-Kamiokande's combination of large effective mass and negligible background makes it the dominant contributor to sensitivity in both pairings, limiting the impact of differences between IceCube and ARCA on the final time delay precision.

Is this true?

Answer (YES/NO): NO